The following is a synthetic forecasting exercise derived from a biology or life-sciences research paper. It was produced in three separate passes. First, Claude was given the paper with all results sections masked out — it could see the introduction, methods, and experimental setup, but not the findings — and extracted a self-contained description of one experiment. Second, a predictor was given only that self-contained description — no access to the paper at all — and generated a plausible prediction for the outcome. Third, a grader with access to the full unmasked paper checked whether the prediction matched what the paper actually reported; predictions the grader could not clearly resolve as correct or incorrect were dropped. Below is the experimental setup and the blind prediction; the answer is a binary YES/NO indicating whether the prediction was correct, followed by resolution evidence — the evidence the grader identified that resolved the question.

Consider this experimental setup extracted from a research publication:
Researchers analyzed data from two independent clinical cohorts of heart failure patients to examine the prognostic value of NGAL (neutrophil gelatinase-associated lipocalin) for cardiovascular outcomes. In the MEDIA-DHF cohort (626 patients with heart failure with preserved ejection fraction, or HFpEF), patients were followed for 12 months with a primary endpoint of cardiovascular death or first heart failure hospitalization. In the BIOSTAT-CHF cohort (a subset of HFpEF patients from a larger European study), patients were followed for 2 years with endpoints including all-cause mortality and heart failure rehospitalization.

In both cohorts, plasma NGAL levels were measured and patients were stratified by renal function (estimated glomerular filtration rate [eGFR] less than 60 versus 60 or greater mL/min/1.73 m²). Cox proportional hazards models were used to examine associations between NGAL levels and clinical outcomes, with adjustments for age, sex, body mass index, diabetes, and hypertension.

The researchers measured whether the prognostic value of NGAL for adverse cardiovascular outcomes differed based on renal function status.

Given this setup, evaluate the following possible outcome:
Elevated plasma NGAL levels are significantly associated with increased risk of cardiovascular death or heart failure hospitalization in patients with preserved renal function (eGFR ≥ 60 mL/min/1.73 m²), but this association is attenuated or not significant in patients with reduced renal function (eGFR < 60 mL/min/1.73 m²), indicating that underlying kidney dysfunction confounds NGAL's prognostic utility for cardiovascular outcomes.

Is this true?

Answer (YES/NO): NO